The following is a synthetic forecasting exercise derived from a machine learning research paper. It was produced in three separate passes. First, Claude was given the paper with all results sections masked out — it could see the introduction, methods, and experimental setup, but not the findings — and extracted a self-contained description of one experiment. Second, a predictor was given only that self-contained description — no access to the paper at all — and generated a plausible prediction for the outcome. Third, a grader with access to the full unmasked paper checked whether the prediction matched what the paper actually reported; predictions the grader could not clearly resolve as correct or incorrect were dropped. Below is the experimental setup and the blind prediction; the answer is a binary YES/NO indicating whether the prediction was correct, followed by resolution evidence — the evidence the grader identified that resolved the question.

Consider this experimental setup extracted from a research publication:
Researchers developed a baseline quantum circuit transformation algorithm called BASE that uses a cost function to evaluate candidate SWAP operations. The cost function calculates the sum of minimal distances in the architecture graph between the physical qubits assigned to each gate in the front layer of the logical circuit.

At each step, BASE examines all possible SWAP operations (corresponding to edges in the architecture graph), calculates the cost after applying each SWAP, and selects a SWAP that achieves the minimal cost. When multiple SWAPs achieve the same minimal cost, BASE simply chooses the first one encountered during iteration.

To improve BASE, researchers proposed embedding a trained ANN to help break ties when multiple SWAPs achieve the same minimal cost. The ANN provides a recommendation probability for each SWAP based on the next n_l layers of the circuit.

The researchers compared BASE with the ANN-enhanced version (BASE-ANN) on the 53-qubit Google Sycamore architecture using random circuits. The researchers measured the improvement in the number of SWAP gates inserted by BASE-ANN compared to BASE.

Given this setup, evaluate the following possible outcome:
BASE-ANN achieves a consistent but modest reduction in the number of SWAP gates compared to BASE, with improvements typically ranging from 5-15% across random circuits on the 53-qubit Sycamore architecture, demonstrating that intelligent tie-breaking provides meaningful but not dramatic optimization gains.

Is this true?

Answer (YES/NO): NO